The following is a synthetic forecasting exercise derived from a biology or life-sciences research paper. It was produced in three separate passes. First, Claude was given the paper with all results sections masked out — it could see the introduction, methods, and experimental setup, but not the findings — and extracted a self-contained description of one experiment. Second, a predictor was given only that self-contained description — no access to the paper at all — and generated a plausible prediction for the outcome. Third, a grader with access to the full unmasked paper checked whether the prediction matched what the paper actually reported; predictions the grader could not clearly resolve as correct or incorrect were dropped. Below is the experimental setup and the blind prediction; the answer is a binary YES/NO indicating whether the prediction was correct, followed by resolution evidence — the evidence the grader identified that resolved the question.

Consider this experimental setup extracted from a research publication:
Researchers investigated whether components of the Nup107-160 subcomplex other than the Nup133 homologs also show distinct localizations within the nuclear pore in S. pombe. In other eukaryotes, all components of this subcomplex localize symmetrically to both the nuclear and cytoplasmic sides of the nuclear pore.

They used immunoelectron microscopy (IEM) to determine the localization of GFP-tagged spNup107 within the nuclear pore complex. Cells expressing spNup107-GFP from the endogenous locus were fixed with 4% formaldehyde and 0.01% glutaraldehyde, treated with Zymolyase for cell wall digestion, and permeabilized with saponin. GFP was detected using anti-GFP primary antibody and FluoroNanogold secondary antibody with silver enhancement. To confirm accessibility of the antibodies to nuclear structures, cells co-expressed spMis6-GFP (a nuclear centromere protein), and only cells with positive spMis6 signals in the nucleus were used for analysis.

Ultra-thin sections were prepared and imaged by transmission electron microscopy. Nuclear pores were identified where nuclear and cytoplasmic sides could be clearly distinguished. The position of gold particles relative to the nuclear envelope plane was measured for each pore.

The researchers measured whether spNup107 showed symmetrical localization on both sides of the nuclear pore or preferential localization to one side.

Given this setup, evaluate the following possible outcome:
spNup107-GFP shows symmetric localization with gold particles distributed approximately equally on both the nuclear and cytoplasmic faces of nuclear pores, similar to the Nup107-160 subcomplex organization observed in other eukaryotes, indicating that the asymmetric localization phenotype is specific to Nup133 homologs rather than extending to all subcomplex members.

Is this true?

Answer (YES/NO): NO